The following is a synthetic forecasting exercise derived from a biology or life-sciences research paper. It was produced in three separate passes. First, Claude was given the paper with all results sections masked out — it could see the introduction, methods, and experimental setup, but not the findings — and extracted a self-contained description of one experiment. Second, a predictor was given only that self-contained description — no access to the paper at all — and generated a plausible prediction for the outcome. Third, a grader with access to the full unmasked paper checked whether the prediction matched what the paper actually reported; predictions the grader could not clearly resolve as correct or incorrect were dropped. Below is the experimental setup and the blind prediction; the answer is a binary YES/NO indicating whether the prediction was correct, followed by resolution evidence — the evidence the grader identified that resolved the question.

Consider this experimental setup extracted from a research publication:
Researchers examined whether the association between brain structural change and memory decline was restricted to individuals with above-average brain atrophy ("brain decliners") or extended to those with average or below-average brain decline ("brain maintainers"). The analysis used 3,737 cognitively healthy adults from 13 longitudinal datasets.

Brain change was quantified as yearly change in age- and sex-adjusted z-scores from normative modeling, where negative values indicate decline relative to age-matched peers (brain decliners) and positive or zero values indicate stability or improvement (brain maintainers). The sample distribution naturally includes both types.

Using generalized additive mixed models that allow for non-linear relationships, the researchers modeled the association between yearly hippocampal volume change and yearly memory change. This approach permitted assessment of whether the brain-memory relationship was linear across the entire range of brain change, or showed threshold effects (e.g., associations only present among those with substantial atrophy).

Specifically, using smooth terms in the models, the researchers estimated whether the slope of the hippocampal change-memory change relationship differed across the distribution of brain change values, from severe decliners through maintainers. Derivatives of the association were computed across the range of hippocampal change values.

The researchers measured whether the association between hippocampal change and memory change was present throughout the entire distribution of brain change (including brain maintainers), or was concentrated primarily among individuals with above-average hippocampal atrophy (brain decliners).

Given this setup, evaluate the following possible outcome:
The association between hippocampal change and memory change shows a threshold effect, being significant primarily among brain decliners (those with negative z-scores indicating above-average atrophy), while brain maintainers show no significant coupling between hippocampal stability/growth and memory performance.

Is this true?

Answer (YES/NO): YES